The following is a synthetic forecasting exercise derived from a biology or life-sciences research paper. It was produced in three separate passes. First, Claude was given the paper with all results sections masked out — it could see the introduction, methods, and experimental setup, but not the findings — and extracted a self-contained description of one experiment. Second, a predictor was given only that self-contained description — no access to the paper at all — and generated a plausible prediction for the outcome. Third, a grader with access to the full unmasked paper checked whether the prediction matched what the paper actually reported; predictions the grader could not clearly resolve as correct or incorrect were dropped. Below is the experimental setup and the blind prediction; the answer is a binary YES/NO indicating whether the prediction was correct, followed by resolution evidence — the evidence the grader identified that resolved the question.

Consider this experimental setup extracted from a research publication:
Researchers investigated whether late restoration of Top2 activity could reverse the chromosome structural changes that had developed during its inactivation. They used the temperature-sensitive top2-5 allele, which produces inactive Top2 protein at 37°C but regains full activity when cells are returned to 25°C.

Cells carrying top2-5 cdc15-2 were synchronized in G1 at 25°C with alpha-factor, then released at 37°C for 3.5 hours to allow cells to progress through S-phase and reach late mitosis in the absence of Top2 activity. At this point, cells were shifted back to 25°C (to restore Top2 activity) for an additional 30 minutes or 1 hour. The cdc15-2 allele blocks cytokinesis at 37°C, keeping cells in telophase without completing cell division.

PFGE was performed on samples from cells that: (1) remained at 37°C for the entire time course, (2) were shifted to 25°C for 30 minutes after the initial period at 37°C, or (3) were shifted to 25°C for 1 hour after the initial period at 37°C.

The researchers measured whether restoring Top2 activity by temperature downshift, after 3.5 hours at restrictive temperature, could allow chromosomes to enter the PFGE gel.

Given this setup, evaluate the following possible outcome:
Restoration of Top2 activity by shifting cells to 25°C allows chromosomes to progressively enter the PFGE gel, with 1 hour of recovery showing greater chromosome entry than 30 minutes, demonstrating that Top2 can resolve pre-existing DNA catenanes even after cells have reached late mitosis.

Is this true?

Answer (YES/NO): NO